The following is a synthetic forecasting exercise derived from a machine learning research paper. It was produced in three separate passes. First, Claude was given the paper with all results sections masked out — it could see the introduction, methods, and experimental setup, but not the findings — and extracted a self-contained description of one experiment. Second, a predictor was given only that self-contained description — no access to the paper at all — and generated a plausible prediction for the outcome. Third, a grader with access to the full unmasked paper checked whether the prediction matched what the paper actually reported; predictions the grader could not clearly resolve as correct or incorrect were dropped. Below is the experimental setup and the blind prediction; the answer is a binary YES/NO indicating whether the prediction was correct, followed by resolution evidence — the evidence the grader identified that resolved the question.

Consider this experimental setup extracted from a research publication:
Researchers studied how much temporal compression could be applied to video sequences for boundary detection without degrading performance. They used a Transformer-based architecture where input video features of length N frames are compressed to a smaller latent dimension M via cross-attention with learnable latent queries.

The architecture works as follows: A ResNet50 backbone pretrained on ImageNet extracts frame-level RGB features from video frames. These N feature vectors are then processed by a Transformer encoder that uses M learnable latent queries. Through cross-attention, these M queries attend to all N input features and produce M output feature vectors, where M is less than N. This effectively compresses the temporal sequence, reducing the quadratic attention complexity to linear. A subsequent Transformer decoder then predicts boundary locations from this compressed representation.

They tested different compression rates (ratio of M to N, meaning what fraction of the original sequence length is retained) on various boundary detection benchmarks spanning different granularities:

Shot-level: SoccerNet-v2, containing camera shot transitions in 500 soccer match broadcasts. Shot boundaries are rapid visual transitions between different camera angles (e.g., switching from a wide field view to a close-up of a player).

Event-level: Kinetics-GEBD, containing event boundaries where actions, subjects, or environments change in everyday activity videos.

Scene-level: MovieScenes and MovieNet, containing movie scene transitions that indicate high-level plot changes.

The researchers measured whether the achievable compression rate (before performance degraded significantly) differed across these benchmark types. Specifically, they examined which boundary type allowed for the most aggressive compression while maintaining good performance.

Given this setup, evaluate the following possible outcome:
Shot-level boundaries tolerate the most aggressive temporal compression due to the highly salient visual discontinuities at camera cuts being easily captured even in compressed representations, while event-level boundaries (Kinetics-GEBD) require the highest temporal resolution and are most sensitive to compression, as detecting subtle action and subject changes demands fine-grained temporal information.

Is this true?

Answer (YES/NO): YES